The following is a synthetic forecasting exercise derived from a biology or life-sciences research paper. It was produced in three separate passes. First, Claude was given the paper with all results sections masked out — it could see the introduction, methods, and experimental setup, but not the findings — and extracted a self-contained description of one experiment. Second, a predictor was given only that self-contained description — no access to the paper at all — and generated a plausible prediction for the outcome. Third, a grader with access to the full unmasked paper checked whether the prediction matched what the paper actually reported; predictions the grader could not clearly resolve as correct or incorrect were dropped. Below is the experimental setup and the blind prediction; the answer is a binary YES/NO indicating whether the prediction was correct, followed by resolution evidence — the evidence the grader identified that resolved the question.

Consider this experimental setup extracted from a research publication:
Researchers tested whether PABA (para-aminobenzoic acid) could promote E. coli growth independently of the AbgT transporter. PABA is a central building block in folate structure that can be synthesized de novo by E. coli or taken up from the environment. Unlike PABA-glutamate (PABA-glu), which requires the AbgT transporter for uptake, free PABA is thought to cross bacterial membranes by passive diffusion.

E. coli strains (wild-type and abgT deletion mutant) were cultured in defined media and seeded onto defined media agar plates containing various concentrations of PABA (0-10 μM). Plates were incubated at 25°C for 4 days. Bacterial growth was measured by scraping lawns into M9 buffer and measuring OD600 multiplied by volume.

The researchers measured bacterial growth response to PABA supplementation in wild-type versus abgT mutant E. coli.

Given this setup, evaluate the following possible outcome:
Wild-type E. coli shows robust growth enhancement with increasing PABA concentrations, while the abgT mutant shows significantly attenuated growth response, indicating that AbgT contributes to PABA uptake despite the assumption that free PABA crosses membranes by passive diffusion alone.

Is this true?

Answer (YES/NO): NO